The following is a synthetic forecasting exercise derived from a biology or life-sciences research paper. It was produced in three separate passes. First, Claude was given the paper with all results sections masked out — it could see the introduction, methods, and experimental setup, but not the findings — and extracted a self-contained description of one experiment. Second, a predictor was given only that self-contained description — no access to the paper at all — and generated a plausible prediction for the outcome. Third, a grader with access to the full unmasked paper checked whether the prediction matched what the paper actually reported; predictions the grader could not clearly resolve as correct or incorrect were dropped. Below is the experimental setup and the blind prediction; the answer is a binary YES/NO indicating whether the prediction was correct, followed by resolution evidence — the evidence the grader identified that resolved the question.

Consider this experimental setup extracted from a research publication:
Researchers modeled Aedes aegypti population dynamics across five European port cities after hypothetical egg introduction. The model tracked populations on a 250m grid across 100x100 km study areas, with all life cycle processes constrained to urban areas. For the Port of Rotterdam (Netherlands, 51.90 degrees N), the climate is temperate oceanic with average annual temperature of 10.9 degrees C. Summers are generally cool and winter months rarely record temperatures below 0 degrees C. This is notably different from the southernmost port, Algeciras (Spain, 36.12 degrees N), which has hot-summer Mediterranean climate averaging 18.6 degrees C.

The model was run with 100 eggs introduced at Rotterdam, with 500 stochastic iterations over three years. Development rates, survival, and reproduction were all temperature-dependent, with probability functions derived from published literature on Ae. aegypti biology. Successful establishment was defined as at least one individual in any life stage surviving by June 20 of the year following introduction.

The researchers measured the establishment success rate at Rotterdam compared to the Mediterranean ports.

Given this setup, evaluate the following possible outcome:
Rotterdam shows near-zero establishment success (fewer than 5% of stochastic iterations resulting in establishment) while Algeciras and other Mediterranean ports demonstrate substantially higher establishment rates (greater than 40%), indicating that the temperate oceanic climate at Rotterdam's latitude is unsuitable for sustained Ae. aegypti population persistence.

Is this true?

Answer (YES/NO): YES